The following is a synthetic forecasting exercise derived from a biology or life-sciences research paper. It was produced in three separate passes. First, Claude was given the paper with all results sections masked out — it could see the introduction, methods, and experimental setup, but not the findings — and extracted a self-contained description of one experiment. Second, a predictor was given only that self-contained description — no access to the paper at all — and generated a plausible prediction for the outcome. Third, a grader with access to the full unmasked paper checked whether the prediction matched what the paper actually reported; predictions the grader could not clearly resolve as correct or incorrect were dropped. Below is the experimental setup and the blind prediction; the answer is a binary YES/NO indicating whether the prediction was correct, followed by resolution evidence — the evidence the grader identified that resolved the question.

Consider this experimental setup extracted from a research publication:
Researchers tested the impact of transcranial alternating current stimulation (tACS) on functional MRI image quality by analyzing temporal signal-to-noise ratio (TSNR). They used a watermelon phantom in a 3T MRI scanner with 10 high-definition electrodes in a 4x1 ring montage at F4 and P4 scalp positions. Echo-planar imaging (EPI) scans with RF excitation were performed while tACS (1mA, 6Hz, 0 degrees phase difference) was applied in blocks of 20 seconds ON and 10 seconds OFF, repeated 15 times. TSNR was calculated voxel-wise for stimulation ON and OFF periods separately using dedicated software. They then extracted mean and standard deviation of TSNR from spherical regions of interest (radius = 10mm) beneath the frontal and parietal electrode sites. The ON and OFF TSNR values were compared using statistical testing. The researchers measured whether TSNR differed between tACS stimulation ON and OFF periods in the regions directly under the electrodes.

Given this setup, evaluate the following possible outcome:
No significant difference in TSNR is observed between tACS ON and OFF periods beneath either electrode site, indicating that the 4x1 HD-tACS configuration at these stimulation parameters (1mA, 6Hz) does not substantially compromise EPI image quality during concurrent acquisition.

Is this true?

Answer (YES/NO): YES